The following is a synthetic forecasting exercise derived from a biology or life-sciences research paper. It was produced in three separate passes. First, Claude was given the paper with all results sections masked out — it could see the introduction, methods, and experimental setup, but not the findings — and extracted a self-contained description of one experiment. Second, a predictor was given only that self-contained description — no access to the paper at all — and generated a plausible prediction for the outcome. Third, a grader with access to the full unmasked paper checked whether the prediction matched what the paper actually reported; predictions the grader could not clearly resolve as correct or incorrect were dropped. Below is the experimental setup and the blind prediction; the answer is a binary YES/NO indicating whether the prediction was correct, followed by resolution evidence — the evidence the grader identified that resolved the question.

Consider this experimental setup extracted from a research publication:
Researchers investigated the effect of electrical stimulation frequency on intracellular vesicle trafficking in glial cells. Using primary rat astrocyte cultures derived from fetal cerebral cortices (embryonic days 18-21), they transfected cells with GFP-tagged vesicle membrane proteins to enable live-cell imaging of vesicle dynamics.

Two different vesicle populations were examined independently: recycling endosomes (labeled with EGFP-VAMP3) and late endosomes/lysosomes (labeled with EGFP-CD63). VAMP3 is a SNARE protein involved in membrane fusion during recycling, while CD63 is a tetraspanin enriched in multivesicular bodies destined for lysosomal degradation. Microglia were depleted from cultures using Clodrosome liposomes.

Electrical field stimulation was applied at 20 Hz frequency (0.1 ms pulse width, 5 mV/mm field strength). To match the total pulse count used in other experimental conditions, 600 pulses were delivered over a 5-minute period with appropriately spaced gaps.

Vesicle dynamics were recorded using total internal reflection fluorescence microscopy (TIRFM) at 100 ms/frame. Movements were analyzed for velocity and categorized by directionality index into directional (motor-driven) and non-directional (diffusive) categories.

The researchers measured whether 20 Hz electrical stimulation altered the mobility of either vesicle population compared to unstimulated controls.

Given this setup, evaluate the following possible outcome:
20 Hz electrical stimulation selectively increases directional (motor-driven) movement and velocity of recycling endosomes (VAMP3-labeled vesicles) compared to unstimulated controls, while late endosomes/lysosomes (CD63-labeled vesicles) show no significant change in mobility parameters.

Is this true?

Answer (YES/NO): NO